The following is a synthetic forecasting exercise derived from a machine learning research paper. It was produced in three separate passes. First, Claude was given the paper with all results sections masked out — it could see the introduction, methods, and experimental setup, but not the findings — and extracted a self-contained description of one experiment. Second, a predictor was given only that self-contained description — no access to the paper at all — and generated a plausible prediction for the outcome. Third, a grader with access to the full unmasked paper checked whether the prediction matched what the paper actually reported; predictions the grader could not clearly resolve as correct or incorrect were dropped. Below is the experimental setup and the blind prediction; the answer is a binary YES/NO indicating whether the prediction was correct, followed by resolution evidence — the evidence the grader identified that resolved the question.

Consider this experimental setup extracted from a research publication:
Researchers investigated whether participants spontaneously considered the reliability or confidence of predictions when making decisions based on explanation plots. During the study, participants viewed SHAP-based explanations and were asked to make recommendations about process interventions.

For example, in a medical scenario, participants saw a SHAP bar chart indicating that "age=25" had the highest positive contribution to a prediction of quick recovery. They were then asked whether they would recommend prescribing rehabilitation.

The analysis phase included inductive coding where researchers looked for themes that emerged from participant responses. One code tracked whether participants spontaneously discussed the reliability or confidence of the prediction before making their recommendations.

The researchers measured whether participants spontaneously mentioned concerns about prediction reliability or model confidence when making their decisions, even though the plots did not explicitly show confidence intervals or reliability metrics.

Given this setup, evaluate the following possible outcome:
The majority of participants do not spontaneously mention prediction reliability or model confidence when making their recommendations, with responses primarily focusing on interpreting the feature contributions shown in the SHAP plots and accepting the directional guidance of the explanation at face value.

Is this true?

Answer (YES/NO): NO